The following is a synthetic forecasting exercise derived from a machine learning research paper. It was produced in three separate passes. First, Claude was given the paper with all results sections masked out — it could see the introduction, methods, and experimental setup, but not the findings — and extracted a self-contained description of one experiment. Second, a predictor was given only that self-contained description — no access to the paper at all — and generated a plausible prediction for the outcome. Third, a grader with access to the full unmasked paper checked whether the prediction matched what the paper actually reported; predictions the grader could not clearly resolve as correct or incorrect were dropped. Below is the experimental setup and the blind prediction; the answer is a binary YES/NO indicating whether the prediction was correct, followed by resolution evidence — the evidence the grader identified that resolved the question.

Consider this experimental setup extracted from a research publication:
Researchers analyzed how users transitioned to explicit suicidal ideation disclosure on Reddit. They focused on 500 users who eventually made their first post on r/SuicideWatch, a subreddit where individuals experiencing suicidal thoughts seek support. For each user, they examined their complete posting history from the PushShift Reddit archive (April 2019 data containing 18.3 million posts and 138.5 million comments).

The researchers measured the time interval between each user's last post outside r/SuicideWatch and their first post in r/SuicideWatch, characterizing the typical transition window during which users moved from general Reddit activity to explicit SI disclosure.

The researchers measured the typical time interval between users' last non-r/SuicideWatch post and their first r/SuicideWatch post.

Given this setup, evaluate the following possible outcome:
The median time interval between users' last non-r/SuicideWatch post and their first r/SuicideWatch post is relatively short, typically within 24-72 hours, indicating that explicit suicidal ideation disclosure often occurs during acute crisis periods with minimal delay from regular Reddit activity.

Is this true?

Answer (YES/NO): NO